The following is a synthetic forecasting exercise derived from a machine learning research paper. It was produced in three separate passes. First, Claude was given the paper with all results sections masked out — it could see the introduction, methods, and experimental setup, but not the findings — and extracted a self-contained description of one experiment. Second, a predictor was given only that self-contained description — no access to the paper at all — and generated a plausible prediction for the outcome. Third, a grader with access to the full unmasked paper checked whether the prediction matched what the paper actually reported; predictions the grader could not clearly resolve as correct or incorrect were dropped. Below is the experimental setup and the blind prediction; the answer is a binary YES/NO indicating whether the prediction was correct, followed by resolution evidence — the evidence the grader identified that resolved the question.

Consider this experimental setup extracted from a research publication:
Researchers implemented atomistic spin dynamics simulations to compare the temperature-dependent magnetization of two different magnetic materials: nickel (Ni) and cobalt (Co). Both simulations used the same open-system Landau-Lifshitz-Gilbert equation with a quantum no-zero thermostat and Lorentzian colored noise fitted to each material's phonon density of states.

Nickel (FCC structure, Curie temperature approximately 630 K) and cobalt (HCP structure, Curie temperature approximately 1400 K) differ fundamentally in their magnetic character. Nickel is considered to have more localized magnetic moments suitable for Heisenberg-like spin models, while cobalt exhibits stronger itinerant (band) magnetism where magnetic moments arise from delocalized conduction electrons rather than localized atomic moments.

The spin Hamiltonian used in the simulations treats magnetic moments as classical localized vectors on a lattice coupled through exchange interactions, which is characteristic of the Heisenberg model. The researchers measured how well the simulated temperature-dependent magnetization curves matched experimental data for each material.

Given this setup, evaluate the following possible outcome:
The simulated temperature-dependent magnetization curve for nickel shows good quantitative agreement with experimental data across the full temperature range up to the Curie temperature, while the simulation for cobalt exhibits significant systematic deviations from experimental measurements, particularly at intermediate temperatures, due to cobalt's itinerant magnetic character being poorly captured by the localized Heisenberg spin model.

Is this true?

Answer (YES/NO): NO